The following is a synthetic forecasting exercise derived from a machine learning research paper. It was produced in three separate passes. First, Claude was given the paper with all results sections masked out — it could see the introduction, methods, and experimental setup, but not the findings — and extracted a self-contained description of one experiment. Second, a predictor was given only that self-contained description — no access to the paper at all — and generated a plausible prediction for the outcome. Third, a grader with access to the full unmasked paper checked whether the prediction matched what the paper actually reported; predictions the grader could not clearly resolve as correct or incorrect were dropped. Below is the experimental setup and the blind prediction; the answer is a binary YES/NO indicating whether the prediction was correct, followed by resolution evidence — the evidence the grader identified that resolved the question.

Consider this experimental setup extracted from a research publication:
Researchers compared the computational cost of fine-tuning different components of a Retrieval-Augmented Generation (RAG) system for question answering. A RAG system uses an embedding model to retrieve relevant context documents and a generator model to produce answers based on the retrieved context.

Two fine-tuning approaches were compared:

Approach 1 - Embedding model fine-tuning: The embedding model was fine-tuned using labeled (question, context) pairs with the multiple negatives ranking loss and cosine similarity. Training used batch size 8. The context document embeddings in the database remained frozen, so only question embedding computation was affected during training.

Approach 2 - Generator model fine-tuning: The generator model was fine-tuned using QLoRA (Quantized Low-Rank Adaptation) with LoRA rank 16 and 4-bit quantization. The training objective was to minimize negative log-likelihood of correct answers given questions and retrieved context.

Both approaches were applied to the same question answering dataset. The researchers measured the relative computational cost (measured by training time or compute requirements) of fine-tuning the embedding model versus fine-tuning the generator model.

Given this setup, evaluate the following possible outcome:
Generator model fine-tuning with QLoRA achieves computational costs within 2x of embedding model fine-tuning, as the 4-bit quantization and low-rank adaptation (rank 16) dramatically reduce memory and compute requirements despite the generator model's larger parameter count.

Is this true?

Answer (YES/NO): NO